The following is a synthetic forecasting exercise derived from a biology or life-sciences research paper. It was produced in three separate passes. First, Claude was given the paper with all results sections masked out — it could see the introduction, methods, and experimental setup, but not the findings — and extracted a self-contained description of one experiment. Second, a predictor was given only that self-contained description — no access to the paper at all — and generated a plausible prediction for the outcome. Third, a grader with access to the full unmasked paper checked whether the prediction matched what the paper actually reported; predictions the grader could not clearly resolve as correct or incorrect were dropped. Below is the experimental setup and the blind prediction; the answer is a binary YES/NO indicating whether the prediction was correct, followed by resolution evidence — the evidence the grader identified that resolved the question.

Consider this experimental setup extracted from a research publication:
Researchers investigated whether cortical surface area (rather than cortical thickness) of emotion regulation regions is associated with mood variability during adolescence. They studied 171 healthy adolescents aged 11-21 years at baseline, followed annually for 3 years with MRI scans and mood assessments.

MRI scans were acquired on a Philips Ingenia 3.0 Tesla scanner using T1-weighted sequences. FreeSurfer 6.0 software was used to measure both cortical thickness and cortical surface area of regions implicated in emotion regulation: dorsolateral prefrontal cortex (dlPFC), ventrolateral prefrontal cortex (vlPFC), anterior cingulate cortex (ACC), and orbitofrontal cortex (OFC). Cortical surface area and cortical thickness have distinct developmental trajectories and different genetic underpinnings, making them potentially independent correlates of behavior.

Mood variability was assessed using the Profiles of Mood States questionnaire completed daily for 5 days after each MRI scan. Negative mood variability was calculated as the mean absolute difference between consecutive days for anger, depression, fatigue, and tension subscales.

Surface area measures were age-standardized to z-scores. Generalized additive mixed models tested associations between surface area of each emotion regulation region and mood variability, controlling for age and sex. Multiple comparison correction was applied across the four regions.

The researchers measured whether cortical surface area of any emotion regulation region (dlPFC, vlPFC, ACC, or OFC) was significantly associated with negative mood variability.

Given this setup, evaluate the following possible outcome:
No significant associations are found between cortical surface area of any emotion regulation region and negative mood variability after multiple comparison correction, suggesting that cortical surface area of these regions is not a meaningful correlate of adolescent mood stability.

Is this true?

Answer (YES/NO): YES